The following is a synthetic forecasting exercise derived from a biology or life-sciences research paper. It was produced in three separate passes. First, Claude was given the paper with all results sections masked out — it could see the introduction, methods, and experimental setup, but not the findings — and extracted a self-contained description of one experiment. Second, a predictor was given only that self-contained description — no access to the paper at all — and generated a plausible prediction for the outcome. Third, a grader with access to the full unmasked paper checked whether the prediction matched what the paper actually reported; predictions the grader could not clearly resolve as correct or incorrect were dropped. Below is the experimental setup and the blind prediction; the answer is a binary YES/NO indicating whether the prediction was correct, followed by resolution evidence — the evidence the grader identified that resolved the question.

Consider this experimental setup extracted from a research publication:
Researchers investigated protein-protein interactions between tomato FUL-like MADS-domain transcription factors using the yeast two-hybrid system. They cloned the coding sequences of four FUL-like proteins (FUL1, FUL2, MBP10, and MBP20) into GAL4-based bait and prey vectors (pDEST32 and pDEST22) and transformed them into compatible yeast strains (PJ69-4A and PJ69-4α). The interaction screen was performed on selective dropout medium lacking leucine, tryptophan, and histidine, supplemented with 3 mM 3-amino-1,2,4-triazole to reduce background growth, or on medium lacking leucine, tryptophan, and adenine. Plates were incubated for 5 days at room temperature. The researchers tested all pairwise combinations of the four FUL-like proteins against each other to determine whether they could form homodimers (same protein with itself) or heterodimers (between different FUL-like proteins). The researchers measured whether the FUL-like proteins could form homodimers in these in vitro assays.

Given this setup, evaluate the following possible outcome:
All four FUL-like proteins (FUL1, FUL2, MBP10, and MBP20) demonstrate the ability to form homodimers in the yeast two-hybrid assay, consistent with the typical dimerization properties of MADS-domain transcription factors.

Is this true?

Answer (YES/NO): NO